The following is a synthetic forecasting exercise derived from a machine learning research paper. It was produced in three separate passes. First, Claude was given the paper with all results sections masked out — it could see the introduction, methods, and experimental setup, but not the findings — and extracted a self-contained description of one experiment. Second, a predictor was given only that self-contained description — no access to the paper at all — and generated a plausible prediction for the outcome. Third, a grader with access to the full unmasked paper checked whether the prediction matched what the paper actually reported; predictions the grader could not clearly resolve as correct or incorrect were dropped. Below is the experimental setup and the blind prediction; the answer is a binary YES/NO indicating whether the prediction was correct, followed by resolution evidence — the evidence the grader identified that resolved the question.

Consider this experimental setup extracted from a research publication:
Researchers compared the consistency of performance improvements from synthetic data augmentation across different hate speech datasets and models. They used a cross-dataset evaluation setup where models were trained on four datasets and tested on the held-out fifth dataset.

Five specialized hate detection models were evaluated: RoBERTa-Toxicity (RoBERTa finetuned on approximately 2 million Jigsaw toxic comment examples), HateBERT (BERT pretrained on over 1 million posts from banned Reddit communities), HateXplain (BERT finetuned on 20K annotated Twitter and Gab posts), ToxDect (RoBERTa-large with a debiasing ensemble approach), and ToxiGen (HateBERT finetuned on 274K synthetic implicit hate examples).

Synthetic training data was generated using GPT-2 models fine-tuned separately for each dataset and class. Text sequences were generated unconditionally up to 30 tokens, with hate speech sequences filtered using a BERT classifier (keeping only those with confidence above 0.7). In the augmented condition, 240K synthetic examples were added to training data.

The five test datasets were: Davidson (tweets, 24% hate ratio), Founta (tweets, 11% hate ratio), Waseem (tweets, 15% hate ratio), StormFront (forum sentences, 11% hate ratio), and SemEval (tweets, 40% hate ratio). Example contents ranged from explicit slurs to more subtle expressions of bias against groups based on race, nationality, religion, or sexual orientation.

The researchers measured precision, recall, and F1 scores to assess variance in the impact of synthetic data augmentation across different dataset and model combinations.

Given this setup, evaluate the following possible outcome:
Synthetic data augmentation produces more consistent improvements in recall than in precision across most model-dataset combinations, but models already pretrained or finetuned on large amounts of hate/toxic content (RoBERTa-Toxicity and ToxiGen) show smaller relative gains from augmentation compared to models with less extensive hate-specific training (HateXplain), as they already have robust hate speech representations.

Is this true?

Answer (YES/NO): NO